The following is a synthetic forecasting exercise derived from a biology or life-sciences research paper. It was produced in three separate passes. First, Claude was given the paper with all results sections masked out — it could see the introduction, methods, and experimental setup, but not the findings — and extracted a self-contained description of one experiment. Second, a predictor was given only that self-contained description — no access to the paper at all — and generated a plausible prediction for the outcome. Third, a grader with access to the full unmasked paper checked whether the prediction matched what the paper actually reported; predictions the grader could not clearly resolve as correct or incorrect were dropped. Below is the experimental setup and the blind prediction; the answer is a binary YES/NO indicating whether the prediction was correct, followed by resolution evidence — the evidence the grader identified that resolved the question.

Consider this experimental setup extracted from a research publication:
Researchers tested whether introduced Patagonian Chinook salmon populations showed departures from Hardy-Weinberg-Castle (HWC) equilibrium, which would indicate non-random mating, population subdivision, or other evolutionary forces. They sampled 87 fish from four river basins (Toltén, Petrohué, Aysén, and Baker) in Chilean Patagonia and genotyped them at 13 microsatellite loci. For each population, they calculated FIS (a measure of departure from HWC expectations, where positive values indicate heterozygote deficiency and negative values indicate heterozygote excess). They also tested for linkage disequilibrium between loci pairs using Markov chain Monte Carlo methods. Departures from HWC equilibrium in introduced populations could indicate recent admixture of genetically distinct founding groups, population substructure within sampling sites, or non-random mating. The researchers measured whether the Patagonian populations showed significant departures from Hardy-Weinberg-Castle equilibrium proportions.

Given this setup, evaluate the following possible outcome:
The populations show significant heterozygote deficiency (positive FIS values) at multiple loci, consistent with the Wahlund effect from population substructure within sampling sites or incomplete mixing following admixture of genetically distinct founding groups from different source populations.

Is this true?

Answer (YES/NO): NO